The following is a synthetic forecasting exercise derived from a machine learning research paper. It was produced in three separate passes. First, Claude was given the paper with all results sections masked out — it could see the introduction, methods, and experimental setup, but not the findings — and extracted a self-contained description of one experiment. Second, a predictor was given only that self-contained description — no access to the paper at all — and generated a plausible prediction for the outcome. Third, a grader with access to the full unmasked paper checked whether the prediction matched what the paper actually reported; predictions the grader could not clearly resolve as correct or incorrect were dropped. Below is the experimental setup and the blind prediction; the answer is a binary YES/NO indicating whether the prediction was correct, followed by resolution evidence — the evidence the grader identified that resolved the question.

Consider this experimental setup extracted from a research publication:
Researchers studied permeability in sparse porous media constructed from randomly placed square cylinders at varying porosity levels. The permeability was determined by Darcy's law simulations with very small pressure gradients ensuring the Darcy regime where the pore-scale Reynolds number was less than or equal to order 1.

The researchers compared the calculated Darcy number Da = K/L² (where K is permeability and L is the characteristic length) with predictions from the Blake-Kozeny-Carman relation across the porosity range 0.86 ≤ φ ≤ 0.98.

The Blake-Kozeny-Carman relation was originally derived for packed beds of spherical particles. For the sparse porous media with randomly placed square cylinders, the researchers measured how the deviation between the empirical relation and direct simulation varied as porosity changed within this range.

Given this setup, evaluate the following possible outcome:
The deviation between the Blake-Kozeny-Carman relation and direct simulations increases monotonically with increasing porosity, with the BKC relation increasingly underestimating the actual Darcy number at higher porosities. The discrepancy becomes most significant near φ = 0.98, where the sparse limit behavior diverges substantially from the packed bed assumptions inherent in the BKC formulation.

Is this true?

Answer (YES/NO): NO